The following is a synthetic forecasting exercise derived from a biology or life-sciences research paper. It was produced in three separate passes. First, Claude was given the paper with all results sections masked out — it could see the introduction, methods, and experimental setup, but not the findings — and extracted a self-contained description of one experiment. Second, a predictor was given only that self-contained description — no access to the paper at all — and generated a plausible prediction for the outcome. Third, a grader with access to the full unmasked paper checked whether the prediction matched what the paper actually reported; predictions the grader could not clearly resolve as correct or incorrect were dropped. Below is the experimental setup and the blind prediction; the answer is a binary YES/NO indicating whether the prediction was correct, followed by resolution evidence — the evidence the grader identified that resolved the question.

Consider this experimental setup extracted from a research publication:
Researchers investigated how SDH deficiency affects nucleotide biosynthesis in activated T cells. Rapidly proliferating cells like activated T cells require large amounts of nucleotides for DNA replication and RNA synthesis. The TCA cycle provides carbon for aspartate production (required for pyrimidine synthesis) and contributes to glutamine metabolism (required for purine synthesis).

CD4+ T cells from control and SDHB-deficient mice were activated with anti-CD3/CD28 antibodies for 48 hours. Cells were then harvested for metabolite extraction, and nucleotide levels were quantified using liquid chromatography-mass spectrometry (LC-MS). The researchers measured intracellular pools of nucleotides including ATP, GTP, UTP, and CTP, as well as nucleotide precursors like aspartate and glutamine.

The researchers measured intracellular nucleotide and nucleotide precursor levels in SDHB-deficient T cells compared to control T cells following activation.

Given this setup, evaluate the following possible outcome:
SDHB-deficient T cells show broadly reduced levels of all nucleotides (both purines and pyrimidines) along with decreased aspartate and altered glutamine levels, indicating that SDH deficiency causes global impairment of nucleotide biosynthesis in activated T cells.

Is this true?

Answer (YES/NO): YES